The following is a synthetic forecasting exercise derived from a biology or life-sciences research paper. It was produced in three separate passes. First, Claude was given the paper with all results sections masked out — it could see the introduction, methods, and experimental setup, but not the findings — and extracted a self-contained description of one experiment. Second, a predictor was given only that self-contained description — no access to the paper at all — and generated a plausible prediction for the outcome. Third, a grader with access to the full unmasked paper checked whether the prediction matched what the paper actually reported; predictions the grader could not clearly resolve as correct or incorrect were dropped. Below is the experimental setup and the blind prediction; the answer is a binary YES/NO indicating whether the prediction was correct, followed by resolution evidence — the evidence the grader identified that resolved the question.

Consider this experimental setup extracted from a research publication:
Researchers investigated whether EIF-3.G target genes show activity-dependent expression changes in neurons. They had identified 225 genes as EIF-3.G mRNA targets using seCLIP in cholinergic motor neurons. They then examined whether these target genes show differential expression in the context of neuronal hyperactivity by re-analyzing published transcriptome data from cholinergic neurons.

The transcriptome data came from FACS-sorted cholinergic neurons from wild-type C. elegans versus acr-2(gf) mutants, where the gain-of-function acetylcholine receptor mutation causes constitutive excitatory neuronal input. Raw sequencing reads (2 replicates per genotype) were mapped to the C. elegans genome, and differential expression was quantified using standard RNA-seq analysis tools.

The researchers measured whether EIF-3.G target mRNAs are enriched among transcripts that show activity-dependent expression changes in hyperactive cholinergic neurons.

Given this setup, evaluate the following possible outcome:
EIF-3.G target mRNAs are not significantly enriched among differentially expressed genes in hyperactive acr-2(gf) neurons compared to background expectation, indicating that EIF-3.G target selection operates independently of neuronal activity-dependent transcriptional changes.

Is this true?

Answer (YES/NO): NO